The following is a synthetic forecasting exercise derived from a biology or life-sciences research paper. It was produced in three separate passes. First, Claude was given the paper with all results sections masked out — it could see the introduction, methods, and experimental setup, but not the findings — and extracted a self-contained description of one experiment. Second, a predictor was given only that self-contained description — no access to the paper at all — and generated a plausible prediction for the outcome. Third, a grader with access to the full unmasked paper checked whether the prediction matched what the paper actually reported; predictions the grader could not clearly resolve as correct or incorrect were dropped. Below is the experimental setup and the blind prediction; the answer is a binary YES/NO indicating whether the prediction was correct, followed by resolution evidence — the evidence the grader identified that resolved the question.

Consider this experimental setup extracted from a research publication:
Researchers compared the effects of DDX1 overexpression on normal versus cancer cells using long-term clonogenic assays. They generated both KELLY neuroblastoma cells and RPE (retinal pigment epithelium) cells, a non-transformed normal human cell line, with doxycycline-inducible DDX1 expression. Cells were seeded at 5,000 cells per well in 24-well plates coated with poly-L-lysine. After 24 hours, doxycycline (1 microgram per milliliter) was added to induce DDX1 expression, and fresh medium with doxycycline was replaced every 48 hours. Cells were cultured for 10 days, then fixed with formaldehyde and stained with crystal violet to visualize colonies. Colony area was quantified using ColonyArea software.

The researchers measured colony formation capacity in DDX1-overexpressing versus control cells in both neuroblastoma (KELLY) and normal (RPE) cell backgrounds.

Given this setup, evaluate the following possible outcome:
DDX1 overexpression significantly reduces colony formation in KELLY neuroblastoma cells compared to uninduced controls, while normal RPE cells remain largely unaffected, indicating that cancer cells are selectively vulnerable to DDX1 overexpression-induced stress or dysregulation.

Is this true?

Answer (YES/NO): NO